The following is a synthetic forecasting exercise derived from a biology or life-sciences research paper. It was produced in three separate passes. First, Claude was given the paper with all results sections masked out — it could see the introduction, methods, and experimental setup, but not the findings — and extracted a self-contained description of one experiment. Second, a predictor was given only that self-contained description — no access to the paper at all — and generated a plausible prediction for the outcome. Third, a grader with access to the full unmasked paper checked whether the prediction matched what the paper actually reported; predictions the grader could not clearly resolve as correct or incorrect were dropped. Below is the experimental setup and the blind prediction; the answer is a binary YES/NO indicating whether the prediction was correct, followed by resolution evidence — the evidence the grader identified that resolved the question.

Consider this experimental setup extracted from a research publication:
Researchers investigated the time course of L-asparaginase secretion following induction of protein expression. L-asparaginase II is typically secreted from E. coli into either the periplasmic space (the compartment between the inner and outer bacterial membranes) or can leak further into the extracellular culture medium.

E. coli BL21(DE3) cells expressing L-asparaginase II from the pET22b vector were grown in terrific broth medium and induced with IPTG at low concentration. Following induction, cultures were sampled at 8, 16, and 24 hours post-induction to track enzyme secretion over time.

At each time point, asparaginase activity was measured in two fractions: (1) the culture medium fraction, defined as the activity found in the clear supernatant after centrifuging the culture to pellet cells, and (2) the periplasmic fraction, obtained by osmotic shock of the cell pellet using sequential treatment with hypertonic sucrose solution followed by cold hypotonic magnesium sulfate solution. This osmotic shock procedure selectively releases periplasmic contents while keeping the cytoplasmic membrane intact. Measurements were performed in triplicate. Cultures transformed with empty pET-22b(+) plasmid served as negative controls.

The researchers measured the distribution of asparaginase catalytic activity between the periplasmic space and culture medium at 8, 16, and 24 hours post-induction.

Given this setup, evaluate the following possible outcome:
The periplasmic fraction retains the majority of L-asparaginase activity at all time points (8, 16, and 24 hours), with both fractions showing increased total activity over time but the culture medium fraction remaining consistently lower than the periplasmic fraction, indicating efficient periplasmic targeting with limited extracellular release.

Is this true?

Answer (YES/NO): NO